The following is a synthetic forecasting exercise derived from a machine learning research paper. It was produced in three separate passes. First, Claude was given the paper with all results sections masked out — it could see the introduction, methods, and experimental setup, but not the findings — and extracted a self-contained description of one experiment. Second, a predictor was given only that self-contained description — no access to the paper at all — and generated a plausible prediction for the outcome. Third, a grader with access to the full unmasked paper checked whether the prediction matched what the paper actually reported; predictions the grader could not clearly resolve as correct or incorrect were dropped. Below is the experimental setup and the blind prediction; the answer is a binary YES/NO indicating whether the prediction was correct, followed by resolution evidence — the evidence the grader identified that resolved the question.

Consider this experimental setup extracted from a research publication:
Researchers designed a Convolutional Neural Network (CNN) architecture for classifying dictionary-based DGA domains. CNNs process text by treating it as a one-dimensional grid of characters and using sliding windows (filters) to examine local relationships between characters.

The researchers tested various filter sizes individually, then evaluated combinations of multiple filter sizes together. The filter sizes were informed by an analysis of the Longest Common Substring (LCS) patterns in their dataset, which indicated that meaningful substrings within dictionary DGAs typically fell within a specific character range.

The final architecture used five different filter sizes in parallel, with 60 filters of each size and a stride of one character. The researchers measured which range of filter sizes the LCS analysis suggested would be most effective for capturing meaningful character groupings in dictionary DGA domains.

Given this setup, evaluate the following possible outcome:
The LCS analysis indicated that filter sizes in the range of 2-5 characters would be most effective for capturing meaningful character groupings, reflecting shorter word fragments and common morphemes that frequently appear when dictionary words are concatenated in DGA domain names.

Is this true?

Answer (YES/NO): NO